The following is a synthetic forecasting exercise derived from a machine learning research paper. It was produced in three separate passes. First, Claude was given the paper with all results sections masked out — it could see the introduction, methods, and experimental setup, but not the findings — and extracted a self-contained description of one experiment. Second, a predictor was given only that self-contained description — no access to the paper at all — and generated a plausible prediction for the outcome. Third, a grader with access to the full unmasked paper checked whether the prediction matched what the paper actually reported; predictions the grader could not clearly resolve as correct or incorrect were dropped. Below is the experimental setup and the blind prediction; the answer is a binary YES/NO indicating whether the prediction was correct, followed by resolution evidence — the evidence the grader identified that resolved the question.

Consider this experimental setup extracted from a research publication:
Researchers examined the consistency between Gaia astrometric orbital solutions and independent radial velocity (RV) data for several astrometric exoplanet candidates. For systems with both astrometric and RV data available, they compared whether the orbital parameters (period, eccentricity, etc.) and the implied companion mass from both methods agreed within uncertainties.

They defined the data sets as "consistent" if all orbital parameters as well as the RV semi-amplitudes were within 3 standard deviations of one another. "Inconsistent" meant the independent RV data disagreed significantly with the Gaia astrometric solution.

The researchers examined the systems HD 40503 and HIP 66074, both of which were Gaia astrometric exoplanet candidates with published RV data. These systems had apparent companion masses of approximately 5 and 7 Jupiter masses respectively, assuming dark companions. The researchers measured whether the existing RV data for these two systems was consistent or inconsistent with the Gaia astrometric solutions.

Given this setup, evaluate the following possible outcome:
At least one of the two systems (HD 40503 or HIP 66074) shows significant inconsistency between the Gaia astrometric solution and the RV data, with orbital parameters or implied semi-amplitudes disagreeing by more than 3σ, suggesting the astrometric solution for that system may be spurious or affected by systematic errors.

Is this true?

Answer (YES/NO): YES